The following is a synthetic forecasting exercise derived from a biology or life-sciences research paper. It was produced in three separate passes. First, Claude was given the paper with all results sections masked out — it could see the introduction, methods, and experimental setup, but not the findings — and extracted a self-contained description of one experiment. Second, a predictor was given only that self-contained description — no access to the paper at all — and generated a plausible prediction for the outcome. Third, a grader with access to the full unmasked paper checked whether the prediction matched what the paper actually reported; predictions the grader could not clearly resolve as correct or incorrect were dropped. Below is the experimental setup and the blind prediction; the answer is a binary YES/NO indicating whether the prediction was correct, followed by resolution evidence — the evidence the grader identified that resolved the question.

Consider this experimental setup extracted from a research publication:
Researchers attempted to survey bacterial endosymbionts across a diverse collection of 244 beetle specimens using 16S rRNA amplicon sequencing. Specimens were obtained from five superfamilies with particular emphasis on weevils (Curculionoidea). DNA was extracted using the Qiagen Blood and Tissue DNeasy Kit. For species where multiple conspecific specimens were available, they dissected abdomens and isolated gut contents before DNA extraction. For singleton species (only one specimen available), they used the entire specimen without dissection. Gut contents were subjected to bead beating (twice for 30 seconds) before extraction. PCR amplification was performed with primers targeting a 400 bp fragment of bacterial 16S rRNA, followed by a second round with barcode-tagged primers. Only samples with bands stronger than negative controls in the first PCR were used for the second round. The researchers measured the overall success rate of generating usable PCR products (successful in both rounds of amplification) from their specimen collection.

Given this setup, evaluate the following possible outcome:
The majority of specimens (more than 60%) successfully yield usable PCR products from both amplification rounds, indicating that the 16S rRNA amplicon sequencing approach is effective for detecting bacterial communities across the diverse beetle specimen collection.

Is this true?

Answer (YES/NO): NO